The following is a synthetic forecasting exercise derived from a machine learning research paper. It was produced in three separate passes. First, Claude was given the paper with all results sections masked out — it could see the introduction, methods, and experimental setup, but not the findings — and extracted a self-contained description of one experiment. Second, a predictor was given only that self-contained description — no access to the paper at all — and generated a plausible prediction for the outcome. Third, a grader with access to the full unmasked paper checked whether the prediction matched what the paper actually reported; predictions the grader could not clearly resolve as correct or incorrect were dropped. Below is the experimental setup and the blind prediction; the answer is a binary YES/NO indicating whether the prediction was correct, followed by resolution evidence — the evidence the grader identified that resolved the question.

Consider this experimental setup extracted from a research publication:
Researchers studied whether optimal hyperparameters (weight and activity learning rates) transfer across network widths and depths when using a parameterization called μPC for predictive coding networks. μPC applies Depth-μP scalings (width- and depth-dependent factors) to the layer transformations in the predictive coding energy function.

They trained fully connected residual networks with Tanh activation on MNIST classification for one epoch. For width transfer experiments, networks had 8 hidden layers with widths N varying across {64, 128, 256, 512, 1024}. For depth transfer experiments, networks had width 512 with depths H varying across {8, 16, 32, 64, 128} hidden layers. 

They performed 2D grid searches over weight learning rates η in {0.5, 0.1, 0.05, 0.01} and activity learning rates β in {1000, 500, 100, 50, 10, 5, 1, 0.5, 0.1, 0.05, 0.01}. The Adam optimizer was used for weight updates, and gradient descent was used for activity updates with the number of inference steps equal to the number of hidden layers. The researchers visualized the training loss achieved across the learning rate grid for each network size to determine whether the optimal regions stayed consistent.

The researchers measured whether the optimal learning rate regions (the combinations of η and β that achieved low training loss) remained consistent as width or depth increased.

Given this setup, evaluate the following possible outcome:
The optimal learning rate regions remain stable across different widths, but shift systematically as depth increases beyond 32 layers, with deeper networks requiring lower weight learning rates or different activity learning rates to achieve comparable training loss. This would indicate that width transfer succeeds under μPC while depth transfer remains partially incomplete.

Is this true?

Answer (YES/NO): NO